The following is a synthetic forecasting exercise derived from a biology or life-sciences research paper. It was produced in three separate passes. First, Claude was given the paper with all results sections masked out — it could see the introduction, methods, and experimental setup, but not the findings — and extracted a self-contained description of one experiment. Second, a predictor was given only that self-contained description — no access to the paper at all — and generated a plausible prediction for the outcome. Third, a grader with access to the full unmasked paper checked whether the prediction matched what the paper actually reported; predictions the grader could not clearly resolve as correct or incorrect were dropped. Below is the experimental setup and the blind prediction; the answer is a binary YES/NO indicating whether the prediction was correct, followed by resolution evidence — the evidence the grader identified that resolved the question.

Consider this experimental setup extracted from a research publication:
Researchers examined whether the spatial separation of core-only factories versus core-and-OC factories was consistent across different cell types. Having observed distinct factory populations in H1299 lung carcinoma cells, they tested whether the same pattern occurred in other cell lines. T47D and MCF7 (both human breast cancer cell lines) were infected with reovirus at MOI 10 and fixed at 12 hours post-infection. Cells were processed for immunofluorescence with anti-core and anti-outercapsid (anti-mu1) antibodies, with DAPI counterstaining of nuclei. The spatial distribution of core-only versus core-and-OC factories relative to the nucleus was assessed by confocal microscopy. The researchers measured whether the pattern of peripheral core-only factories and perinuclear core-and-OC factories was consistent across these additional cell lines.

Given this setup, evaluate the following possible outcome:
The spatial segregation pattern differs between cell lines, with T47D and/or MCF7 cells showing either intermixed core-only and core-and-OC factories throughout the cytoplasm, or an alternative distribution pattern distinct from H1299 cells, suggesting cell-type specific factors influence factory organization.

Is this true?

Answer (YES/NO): NO